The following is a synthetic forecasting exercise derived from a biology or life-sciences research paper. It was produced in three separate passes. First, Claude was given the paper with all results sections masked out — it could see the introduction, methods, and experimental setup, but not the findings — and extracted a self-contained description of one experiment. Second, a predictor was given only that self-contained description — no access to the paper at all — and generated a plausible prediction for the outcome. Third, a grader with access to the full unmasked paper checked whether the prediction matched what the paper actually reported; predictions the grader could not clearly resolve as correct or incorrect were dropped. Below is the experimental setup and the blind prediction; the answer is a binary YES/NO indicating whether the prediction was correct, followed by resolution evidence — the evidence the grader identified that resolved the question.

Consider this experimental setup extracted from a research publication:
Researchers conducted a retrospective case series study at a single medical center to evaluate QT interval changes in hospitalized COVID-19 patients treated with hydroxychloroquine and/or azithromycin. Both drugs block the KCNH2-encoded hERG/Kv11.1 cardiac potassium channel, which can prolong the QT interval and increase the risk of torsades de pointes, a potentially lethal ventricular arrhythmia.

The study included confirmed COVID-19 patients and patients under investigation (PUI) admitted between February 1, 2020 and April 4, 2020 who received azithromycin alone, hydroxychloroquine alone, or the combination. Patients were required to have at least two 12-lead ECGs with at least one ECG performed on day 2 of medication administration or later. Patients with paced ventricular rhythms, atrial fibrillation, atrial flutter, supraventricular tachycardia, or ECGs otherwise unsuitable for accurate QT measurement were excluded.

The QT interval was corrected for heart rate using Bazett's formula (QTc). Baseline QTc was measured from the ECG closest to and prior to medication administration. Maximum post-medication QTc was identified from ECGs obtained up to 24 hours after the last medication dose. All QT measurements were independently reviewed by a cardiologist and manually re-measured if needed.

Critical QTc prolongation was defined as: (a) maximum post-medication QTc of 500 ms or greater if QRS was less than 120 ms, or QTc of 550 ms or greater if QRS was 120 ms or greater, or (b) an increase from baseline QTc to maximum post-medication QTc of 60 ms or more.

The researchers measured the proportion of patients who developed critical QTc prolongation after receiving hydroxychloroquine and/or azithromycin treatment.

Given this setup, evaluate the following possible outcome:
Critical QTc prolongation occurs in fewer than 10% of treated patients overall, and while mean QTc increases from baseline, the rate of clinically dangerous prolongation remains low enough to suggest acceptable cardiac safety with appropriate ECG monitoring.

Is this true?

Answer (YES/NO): NO